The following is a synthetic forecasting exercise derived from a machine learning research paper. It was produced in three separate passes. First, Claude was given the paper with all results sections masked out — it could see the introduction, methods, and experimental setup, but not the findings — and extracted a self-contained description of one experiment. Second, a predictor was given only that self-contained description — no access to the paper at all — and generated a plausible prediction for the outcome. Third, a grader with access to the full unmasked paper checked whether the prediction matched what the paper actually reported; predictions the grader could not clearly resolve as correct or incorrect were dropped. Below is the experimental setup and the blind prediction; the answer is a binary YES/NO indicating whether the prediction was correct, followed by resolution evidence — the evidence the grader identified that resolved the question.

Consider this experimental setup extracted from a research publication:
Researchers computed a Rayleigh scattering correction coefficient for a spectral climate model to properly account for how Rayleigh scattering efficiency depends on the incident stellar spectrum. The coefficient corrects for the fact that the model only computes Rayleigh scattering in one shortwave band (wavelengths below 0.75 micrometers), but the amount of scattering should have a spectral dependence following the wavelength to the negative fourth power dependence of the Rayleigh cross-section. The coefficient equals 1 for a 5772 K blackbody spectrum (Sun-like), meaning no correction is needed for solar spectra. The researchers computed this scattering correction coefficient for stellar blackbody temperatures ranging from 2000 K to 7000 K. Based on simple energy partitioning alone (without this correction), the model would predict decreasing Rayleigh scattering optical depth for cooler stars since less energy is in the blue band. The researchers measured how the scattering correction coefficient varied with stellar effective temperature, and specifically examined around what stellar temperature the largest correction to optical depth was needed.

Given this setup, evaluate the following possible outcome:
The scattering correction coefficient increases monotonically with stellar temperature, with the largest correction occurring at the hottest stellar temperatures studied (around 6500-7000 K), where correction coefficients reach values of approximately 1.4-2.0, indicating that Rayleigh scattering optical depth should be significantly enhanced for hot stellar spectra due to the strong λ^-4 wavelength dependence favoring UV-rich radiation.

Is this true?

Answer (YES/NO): NO